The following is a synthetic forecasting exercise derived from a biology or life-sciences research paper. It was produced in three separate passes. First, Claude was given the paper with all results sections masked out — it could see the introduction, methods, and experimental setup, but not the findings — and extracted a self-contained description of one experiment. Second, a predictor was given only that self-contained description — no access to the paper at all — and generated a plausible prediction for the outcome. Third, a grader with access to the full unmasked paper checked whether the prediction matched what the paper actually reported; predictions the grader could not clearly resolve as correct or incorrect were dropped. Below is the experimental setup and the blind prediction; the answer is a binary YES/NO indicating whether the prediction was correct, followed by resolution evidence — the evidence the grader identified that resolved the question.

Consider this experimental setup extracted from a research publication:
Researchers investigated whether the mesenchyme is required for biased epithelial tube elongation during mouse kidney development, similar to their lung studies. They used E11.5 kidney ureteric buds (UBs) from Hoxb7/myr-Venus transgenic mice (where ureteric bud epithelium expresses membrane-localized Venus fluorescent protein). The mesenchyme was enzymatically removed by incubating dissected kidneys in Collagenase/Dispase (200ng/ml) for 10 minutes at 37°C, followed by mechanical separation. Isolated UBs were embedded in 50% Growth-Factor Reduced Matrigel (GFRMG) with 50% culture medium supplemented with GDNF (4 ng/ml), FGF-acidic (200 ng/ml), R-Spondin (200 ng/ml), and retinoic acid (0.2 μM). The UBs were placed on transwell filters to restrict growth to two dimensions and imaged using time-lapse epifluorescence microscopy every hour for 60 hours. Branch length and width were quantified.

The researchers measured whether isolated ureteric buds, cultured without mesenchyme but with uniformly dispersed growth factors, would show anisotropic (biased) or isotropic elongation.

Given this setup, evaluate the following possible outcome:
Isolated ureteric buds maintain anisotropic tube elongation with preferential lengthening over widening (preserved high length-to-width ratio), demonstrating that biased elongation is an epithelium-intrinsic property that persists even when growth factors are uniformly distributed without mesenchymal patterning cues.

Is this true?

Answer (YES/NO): NO